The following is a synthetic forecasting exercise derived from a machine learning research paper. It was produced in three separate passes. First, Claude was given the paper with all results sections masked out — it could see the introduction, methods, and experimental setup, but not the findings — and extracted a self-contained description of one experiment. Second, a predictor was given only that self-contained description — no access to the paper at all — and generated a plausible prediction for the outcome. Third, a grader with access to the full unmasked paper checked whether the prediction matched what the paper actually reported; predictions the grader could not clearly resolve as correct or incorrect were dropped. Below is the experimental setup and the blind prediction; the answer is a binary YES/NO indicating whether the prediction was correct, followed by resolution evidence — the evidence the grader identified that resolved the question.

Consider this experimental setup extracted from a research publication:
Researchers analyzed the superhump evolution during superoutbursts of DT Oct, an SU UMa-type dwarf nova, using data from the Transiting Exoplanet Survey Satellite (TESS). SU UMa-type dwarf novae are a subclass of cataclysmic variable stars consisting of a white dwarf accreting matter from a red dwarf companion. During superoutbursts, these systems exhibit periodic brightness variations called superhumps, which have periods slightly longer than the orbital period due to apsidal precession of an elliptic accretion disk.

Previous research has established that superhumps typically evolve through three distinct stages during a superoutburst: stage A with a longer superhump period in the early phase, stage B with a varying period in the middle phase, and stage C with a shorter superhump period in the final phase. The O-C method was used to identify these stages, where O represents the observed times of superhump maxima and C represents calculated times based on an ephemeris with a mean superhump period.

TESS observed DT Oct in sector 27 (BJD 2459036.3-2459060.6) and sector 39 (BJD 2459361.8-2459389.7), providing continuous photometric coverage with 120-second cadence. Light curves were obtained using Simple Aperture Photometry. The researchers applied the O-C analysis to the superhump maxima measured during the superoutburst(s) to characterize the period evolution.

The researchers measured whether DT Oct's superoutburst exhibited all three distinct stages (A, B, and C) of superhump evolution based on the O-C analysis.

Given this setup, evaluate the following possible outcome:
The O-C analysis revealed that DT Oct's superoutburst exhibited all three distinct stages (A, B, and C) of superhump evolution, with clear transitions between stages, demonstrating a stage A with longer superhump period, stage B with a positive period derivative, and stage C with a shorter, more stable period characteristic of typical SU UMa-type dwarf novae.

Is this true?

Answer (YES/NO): NO